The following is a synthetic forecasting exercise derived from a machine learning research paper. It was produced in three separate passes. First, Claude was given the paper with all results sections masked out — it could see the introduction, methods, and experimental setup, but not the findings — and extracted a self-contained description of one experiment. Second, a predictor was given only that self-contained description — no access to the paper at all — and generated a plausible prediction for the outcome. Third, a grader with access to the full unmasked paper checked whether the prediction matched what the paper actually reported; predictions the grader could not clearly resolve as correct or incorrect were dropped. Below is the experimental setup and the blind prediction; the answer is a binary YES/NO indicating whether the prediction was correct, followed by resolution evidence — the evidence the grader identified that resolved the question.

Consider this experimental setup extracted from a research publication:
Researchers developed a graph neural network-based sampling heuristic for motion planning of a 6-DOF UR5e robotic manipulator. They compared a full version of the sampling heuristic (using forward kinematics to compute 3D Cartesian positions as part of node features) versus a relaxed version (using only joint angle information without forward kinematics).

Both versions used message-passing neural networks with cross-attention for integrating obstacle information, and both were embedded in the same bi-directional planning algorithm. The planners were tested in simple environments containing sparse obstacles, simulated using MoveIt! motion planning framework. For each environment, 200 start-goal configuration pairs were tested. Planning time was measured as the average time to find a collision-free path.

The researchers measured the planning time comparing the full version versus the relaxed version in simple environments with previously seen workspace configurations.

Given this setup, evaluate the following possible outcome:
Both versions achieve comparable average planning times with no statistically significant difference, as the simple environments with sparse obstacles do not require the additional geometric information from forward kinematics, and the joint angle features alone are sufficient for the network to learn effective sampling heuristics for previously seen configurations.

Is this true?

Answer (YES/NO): NO